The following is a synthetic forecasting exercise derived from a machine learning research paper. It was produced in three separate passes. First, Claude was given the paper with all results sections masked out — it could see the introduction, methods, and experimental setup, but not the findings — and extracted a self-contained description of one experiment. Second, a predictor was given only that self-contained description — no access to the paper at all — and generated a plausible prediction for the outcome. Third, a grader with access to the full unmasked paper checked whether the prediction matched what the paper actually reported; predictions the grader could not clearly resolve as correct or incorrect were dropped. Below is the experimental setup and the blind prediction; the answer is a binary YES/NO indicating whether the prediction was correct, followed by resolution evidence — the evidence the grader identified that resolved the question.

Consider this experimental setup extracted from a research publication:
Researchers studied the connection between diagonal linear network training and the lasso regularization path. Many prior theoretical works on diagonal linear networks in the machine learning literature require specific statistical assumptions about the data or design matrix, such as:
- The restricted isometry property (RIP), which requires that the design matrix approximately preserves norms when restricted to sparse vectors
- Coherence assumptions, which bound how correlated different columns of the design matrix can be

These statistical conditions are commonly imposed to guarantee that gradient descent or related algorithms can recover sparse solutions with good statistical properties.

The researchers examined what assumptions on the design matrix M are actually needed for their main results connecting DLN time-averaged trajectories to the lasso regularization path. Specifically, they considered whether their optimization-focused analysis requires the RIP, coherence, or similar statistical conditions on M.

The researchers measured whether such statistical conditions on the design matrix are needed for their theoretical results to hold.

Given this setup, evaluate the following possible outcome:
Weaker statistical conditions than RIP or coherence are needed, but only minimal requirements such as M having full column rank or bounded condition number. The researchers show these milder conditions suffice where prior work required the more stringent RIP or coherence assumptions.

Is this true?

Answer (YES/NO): NO